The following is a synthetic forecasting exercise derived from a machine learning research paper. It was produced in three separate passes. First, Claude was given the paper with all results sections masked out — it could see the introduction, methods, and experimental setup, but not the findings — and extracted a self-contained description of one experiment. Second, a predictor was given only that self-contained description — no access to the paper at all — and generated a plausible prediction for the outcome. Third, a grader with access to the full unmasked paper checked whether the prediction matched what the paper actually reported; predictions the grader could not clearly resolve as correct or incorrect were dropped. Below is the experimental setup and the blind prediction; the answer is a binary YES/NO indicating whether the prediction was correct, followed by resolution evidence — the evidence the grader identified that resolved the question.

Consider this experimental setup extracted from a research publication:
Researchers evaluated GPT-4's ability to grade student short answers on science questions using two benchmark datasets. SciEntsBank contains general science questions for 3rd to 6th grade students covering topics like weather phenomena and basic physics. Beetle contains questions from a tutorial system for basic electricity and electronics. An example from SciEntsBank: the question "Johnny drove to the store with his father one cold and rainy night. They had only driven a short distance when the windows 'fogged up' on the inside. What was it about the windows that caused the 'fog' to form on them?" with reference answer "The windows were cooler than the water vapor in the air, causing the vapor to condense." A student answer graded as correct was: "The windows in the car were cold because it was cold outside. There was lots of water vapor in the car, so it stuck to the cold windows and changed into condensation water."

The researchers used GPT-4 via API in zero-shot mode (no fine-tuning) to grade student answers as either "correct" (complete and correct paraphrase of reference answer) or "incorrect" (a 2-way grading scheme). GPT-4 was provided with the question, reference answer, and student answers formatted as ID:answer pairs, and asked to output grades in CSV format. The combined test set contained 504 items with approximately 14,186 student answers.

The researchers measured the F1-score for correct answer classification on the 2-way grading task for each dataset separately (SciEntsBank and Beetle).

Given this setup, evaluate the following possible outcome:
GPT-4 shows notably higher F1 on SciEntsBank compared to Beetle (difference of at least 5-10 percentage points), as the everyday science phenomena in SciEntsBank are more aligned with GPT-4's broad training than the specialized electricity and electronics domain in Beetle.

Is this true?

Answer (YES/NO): YES